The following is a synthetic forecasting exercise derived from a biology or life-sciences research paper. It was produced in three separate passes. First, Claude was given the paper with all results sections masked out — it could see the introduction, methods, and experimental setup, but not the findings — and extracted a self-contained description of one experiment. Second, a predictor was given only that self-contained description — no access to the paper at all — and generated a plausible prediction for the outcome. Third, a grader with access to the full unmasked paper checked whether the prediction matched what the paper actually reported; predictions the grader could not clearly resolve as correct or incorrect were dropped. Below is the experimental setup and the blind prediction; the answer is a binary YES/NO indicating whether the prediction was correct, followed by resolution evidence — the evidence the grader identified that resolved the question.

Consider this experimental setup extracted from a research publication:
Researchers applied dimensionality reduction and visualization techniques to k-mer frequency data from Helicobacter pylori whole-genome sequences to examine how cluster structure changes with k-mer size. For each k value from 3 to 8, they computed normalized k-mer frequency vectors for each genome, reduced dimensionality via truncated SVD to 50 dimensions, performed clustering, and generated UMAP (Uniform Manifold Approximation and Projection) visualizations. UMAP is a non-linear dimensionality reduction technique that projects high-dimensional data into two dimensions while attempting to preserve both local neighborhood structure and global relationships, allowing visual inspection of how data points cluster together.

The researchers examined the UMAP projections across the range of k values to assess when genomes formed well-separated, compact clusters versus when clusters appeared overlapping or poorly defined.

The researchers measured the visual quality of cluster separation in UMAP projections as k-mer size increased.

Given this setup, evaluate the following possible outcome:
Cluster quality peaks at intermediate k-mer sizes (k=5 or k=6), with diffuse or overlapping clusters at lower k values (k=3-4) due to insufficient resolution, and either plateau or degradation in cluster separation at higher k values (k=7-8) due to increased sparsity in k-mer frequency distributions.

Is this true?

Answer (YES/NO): NO